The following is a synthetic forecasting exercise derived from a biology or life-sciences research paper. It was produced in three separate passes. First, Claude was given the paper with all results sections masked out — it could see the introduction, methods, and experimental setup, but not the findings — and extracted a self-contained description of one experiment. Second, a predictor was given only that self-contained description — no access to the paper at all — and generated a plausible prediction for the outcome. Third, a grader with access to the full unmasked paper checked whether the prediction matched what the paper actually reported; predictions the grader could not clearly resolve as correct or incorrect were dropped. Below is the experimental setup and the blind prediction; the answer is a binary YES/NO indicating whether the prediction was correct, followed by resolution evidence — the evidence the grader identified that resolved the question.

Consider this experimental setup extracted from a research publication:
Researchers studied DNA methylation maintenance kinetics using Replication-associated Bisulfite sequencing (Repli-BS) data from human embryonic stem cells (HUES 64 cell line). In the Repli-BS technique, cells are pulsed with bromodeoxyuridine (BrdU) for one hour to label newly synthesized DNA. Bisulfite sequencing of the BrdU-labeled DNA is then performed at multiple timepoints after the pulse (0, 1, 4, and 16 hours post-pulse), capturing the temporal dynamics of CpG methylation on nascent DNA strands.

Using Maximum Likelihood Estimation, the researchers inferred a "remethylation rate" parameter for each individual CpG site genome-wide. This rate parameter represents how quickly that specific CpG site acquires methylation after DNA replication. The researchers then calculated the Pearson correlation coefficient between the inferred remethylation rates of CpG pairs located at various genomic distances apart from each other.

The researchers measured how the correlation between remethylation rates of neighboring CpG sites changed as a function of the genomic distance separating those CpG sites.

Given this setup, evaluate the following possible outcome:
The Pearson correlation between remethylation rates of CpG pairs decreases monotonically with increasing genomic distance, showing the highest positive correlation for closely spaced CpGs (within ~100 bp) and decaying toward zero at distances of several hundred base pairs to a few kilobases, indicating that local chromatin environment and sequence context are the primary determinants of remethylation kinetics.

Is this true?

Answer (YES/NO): NO